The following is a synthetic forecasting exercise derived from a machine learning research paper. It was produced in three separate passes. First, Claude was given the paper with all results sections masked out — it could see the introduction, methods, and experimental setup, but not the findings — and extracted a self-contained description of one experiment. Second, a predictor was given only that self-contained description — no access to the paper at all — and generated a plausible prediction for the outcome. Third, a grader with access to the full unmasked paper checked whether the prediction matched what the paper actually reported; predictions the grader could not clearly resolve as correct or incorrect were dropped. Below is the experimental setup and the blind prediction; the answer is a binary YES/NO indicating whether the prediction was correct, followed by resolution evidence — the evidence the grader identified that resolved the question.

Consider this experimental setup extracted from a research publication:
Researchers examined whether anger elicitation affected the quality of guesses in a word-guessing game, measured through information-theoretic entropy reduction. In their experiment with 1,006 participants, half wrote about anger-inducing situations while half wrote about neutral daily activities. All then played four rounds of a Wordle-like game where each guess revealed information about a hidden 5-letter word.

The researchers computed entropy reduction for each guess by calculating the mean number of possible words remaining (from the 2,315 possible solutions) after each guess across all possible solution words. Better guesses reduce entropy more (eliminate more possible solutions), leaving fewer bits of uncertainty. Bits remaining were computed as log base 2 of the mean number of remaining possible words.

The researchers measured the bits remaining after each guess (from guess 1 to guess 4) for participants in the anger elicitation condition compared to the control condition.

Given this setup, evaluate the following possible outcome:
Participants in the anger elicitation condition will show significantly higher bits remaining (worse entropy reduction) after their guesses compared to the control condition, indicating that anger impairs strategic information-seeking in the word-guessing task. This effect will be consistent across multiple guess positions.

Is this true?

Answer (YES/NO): YES